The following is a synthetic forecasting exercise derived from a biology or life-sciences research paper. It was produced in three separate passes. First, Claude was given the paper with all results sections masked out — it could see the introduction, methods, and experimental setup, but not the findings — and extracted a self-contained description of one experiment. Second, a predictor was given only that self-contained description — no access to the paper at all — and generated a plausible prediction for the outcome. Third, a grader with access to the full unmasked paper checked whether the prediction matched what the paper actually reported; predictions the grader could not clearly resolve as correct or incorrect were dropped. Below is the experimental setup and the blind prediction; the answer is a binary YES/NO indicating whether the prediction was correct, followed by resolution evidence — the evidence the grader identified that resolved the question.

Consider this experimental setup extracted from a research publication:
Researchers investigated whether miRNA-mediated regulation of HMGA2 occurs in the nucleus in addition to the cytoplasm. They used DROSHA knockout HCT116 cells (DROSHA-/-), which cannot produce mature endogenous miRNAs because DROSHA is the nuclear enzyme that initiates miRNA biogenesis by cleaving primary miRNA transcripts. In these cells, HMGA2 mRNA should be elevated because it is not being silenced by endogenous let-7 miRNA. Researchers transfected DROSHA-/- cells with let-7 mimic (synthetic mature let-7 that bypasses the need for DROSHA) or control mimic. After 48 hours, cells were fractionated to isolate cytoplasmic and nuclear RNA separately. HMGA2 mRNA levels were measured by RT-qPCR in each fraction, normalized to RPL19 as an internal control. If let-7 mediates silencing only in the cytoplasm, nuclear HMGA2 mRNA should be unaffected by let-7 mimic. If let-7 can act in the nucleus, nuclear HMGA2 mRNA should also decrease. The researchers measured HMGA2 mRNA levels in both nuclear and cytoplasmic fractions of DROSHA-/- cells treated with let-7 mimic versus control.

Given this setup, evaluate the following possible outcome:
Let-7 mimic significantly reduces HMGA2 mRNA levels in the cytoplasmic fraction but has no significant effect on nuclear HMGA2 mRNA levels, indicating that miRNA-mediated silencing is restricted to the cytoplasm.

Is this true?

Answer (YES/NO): NO